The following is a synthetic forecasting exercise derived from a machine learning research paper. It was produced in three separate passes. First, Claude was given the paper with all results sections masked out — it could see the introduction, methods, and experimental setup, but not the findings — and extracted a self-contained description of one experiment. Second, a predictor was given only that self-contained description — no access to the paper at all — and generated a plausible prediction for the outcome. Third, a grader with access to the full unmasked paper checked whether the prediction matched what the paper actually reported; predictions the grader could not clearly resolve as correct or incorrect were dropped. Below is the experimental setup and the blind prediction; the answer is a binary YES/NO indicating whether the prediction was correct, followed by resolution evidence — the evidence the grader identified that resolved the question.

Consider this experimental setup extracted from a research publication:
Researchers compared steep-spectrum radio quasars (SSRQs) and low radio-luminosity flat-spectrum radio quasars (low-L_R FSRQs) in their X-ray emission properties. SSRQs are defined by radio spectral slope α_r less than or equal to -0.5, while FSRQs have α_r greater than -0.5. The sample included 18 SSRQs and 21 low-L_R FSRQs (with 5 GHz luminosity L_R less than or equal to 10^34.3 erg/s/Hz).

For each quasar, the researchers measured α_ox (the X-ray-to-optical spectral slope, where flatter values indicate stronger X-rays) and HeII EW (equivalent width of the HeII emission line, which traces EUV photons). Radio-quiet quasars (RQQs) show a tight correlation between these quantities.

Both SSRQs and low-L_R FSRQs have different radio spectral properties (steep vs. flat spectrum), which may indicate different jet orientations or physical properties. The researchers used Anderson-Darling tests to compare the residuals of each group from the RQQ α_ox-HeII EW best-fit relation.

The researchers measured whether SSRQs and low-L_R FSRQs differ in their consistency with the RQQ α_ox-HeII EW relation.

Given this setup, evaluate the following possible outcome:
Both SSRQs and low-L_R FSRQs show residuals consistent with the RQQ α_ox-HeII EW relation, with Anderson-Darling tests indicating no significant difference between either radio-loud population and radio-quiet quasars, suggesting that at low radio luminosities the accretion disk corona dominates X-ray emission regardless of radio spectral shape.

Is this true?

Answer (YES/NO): YES